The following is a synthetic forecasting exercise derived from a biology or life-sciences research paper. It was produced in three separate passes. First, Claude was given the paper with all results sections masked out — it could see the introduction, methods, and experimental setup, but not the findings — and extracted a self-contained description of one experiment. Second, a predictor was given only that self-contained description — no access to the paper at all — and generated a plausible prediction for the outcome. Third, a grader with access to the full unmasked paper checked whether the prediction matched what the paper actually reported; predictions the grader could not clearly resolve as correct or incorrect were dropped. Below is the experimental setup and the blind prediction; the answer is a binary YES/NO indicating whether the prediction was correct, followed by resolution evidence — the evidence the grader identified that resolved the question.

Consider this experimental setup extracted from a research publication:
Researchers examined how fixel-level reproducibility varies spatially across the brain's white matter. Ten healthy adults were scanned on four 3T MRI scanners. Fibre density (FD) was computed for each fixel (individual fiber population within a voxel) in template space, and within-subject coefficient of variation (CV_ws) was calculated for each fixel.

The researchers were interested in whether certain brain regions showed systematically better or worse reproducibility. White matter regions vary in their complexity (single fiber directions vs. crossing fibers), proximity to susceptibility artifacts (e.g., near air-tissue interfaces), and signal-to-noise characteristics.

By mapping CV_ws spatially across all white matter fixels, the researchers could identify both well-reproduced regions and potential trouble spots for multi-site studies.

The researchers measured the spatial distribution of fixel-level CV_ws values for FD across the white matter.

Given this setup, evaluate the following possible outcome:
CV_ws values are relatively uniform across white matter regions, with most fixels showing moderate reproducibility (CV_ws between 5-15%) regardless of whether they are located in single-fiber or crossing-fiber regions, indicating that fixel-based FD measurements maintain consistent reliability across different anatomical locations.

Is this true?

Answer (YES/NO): NO